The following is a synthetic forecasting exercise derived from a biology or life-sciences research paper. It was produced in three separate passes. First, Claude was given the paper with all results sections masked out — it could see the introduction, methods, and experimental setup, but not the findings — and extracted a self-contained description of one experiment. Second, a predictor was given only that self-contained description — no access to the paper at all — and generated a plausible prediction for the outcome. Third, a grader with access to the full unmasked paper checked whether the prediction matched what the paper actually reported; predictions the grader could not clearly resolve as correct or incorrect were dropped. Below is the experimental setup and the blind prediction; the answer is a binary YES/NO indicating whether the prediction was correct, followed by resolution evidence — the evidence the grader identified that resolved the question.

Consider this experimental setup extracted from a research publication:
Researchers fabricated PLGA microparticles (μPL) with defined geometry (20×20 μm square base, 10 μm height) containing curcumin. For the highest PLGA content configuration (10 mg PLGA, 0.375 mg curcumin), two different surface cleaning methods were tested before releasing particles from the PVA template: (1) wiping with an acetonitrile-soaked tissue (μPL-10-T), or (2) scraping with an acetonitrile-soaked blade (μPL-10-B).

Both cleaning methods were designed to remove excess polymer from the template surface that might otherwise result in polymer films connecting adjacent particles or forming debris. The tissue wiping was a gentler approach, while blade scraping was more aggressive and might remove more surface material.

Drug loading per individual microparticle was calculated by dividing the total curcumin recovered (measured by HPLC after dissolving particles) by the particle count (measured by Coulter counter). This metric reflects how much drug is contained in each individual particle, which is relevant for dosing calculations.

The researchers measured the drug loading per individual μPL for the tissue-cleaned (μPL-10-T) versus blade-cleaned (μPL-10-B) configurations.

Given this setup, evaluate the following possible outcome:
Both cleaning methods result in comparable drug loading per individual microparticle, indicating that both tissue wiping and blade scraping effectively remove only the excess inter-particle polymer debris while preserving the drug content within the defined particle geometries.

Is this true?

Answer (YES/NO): YES